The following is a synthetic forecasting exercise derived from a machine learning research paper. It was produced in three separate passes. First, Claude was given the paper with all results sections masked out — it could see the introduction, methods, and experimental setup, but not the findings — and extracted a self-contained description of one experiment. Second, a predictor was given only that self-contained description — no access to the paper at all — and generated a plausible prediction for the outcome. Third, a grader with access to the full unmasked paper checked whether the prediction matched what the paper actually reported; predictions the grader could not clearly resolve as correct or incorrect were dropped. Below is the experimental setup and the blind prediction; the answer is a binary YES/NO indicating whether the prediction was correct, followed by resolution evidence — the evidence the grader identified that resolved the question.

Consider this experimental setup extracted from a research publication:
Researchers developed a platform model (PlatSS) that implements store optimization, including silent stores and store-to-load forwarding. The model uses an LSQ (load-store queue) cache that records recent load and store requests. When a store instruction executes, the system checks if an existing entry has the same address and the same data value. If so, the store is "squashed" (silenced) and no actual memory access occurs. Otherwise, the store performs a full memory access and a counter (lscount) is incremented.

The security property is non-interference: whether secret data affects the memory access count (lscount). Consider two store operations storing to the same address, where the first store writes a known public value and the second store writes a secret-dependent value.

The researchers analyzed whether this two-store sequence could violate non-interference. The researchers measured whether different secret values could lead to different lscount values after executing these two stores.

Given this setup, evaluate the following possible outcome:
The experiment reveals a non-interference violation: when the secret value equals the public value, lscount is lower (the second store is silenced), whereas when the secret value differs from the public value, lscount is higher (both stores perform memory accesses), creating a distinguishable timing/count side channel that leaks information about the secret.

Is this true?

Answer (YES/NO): YES